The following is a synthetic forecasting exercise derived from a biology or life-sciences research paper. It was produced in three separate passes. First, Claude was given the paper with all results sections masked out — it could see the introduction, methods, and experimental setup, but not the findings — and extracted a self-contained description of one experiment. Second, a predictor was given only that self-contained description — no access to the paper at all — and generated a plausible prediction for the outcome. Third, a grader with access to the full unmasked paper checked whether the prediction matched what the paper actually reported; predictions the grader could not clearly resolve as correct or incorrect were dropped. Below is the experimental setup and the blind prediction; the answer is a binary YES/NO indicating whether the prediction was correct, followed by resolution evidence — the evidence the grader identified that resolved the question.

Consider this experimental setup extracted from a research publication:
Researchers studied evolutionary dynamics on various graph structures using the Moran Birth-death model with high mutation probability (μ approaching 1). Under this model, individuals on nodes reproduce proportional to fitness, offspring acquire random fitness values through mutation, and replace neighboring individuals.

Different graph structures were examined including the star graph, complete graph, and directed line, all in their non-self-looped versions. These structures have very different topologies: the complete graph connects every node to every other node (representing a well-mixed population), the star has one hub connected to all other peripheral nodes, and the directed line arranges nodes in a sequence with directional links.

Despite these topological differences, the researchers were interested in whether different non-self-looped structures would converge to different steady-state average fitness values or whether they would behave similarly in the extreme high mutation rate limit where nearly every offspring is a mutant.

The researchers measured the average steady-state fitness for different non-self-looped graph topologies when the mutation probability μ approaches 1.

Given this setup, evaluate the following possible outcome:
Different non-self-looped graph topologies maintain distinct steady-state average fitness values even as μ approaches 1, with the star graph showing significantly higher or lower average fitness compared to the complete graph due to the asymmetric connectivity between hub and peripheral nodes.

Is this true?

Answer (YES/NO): NO